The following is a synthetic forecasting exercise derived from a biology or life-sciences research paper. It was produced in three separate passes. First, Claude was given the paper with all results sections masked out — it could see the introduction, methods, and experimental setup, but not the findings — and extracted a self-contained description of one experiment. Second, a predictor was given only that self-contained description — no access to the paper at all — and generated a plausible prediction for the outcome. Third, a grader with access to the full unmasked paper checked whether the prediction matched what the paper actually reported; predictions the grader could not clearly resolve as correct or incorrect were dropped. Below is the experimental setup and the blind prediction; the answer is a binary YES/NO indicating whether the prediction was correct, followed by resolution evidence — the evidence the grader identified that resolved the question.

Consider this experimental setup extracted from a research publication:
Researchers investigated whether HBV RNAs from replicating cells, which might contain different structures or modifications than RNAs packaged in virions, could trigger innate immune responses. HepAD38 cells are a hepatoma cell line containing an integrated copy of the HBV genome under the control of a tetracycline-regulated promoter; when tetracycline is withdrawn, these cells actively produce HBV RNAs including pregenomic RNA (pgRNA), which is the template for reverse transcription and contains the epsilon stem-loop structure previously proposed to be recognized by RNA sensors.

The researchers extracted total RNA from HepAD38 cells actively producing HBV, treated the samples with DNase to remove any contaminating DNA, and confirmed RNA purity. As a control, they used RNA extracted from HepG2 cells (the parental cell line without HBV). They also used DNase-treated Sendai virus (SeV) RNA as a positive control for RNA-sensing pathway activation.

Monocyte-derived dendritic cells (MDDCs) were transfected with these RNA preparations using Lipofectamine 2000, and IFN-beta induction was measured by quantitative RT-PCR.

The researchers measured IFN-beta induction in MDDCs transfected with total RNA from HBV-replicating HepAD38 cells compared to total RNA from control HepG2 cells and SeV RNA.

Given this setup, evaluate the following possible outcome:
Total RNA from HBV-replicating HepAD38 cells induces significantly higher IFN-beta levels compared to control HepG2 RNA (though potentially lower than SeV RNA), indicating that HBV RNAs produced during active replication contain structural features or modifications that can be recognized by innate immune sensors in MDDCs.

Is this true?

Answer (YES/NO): NO